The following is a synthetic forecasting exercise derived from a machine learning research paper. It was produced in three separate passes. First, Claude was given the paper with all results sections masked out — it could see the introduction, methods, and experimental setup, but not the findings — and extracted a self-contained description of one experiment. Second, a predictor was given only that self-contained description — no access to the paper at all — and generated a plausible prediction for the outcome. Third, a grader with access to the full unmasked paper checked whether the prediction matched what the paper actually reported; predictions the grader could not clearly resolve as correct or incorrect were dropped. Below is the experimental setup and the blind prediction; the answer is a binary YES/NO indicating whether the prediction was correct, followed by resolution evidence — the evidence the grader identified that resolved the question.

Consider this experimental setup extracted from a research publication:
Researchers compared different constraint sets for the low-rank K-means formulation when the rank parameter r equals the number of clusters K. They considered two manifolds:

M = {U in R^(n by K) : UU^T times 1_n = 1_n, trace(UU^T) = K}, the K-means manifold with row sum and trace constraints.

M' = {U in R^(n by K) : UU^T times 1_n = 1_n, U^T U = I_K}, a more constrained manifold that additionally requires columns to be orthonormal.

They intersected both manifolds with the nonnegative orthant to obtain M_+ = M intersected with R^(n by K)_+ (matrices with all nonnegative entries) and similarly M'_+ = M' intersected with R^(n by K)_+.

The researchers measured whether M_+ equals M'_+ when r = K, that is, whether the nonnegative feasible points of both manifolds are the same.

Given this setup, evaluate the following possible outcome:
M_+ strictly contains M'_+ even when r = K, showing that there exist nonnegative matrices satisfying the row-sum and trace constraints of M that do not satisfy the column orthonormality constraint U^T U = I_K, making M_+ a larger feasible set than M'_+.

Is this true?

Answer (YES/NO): NO